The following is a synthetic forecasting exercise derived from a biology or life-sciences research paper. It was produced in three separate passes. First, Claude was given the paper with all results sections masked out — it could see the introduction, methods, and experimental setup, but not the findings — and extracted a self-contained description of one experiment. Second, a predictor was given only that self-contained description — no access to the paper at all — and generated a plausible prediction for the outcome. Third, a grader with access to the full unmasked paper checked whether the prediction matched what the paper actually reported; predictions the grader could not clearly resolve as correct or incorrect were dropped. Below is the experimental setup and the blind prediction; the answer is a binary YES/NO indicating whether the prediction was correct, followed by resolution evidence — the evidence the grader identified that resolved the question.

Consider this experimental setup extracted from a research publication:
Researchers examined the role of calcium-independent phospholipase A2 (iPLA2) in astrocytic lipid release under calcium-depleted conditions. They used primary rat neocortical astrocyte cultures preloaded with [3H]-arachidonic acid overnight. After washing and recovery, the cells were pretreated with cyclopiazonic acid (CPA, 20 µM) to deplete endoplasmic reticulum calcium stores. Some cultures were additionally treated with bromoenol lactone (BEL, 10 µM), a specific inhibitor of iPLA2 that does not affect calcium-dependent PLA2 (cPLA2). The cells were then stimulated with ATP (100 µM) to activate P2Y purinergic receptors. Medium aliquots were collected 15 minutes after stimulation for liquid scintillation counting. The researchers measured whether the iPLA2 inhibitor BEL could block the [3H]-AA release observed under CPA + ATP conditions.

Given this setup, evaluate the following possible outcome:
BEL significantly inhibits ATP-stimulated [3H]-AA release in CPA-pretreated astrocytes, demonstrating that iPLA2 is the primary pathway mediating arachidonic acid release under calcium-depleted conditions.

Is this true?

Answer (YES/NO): YES